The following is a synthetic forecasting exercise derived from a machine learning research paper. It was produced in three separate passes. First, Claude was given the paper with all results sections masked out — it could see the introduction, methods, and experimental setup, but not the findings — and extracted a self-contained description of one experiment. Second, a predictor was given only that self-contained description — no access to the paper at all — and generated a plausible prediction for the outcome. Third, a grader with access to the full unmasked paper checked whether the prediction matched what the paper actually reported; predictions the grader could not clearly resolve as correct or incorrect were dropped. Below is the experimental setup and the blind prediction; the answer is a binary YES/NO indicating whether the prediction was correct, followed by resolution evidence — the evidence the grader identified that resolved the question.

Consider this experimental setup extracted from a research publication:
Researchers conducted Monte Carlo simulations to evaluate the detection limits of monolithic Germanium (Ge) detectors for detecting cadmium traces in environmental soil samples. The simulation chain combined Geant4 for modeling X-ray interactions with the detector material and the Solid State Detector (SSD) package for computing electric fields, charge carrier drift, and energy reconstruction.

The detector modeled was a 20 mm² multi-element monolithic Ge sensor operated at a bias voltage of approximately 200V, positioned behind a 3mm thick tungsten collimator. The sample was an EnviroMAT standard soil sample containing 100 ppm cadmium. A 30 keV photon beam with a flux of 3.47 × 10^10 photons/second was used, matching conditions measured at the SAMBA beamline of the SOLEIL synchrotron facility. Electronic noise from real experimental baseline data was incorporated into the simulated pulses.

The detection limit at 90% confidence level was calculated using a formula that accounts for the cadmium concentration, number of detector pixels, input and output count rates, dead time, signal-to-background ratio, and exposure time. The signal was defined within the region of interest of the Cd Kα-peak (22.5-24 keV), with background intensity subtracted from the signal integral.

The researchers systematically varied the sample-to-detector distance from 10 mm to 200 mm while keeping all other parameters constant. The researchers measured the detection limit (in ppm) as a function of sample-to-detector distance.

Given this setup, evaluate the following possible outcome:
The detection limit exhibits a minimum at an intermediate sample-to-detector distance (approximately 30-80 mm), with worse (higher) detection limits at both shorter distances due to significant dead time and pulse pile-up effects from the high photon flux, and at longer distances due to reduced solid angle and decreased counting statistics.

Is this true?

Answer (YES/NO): NO